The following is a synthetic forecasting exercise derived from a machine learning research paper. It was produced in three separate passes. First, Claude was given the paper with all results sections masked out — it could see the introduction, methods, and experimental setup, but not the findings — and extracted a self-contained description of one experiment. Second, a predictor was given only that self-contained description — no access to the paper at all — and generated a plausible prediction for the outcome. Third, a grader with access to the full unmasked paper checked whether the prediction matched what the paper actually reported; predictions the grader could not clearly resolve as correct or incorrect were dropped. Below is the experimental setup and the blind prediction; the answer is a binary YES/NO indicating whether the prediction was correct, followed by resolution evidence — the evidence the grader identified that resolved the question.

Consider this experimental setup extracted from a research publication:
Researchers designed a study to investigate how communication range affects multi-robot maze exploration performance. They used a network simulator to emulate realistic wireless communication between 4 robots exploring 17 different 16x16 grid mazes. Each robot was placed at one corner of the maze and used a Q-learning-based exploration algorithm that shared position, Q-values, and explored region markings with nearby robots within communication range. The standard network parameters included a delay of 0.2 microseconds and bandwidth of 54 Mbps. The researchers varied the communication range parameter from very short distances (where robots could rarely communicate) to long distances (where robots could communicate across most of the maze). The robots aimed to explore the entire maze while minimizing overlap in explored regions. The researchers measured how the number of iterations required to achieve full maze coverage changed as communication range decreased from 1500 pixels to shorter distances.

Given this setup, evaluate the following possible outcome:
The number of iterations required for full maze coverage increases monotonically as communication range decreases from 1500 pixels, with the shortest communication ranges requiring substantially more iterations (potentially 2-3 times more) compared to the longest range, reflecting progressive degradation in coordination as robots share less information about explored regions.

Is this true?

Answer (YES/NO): NO